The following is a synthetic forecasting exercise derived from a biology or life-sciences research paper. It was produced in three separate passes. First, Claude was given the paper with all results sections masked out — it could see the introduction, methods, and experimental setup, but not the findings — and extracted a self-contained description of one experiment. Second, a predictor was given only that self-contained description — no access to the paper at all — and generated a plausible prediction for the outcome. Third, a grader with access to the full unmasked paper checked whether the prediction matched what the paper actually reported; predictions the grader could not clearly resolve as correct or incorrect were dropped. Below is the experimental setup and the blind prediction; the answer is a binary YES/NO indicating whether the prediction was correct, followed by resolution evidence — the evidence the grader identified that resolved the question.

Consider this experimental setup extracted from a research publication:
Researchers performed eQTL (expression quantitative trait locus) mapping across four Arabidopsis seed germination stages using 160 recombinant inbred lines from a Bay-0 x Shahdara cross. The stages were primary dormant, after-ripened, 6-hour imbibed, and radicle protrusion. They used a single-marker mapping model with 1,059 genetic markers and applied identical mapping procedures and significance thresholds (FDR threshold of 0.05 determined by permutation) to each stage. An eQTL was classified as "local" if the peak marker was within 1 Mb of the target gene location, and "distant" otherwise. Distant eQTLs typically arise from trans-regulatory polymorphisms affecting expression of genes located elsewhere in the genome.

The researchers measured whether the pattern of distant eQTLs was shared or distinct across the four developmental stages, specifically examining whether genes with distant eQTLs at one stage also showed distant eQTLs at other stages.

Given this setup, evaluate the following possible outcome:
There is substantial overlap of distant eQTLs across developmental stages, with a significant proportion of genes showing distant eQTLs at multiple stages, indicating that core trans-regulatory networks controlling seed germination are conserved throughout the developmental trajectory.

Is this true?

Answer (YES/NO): NO